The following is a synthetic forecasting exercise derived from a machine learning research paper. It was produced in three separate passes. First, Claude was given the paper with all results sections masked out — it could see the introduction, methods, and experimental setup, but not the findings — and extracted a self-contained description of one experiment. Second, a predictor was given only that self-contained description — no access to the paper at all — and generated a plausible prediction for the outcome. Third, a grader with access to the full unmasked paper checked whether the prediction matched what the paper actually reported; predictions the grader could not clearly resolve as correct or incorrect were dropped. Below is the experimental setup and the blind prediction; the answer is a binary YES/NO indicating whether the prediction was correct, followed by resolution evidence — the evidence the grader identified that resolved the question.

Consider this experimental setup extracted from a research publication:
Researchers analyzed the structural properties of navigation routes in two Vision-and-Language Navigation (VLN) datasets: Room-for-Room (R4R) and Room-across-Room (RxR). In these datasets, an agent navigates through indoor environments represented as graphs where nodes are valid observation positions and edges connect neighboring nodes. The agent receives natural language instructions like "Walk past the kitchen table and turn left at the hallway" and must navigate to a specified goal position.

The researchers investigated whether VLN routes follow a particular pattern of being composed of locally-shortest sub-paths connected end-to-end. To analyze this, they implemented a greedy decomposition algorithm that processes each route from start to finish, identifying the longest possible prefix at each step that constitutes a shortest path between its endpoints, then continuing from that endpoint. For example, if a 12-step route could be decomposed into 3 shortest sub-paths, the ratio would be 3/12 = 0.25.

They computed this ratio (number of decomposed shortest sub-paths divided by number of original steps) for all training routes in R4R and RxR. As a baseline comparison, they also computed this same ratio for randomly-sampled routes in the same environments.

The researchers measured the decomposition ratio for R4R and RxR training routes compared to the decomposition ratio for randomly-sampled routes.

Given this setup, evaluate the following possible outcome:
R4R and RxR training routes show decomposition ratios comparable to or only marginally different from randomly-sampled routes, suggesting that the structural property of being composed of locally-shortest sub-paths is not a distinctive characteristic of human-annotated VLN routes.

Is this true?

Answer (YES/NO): NO